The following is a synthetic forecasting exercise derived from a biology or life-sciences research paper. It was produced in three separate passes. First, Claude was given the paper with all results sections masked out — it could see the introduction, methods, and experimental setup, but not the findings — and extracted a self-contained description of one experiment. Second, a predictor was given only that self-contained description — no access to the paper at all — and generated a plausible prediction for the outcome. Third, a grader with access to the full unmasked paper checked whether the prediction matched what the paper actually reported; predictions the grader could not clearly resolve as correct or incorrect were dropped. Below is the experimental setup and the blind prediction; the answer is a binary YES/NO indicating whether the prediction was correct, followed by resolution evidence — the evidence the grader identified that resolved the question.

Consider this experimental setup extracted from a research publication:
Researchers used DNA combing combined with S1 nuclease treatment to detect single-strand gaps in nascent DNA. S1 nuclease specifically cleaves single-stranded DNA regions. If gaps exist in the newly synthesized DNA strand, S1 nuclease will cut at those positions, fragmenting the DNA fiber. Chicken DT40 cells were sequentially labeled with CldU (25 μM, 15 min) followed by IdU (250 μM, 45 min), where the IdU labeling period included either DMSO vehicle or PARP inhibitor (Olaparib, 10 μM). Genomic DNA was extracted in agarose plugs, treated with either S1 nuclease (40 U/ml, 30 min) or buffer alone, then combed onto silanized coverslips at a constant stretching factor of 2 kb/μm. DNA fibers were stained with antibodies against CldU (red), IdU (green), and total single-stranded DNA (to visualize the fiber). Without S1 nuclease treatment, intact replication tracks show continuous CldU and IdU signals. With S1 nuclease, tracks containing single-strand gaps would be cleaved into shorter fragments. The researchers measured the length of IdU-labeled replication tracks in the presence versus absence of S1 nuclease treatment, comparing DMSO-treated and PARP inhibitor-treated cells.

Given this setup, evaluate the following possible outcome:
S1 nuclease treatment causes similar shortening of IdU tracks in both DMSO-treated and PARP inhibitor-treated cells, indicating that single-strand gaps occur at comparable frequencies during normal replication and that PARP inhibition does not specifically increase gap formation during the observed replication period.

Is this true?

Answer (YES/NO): NO